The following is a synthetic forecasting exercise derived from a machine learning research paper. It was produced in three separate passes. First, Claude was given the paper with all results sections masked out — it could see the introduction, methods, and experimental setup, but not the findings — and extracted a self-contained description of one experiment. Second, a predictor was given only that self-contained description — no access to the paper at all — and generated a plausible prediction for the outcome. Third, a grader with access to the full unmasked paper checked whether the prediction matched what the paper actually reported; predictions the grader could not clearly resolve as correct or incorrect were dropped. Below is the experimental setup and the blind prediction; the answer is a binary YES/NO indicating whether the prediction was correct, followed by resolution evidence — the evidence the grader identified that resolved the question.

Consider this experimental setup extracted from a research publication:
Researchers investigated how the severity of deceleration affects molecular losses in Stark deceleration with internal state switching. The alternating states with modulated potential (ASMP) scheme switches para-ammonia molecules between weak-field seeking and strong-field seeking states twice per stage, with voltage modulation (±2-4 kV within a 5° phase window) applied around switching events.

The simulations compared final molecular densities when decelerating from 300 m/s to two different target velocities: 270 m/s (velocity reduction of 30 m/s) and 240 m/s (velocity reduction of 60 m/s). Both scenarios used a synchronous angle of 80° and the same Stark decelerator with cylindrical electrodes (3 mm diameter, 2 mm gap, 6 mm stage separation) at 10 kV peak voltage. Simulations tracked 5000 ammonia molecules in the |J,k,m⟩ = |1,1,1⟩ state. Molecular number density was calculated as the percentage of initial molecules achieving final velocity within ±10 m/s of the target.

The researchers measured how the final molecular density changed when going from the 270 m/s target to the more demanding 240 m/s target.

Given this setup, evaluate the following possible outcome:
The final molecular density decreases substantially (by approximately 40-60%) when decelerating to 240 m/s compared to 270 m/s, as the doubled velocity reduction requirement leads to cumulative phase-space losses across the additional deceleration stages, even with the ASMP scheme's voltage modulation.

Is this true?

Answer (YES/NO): NO